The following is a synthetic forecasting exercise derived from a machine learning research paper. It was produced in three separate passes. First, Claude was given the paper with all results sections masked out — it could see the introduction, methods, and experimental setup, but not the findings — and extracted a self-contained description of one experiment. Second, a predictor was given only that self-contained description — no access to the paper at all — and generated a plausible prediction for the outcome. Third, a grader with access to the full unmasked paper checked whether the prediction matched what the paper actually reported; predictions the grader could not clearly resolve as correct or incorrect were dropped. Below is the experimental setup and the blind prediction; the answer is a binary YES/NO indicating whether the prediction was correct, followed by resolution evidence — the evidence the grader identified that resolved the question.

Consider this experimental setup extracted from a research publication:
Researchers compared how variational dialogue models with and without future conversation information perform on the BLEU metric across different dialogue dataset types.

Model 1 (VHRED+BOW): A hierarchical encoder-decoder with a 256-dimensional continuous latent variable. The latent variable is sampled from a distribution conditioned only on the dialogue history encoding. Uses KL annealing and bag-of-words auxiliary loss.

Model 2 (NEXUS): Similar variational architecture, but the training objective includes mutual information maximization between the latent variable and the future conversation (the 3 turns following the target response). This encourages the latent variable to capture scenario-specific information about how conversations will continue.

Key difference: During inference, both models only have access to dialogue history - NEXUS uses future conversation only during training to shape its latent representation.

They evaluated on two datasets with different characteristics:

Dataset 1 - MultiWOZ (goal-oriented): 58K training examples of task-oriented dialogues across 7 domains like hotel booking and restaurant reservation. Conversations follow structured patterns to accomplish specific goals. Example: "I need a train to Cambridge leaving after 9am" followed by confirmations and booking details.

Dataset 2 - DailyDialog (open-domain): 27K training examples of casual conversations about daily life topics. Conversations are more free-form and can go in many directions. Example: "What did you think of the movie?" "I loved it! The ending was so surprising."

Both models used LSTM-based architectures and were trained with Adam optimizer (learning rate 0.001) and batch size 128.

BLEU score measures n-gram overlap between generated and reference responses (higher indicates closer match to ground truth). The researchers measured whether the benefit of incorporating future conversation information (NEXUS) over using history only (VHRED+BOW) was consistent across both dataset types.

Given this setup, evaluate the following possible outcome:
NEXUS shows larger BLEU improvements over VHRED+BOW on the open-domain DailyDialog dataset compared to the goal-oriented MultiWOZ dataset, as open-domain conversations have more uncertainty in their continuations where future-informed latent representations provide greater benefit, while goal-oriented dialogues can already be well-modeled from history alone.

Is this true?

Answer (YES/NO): YES